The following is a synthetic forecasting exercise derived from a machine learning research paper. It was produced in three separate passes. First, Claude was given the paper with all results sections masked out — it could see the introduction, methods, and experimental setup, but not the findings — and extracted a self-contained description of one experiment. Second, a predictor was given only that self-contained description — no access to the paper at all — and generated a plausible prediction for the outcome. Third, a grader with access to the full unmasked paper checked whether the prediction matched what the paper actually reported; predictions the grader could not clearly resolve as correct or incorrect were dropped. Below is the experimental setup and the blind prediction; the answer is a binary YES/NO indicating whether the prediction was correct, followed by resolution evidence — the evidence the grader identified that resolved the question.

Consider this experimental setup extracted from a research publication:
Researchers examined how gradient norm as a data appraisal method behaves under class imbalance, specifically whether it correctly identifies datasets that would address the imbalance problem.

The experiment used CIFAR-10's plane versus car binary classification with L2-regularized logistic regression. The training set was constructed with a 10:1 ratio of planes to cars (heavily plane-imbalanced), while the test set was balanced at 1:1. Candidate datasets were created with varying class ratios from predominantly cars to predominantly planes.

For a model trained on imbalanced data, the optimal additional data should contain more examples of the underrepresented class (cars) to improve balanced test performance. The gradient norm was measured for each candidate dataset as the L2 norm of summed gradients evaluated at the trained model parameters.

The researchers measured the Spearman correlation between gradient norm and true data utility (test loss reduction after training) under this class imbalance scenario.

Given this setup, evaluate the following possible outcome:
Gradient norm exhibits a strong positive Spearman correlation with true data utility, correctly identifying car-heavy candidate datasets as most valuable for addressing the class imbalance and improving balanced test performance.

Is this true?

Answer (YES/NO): YES